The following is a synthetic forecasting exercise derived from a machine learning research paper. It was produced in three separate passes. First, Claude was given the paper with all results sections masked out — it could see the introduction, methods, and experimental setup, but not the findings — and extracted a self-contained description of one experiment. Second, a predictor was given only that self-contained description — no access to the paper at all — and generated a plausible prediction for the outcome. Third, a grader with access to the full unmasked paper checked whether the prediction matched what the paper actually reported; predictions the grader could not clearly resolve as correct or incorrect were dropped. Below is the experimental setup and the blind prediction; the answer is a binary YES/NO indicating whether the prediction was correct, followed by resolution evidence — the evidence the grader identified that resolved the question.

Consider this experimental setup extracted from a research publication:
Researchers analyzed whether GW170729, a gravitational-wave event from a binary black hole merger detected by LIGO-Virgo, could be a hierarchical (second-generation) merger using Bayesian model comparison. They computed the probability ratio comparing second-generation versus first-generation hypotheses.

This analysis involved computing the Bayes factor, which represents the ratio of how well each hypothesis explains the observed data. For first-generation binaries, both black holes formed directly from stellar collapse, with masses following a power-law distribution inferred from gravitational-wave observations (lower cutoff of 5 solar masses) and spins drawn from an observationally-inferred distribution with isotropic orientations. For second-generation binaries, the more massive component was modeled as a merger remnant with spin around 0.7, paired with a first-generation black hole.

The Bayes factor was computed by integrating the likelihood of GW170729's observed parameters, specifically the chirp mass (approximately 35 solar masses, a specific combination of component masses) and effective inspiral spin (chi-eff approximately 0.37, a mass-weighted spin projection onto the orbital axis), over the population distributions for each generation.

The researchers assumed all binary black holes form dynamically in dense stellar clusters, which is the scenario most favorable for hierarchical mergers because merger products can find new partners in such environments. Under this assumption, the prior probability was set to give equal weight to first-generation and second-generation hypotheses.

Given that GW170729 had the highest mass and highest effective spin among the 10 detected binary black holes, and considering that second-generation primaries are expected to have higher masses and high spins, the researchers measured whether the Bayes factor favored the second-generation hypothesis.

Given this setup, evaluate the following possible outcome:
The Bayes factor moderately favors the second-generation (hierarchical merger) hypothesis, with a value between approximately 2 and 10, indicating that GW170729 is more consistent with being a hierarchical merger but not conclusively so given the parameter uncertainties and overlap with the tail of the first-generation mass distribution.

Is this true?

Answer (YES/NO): YES